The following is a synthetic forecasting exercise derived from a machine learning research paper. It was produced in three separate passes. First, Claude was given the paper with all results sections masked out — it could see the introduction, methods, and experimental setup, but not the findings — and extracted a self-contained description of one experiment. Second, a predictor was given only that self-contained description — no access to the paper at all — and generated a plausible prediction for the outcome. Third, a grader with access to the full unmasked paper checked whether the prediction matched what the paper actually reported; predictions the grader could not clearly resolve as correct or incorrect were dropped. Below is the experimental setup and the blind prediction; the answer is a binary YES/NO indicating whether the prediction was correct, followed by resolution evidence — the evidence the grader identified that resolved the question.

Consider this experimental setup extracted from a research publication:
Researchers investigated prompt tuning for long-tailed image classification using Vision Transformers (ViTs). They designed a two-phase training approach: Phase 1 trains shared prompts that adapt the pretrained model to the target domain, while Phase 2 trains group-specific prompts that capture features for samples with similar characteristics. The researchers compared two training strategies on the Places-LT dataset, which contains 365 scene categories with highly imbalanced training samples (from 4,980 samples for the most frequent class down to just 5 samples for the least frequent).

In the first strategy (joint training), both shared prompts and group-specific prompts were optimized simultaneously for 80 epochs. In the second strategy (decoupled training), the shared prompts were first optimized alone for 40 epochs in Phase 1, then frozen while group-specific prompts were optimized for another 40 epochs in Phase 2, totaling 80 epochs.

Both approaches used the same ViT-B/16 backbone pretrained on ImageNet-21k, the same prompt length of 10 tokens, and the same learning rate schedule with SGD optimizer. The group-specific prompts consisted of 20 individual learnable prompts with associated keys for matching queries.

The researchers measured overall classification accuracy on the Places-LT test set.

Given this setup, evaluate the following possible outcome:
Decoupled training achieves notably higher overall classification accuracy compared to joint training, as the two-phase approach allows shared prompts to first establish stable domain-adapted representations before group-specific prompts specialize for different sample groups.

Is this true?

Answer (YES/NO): YES